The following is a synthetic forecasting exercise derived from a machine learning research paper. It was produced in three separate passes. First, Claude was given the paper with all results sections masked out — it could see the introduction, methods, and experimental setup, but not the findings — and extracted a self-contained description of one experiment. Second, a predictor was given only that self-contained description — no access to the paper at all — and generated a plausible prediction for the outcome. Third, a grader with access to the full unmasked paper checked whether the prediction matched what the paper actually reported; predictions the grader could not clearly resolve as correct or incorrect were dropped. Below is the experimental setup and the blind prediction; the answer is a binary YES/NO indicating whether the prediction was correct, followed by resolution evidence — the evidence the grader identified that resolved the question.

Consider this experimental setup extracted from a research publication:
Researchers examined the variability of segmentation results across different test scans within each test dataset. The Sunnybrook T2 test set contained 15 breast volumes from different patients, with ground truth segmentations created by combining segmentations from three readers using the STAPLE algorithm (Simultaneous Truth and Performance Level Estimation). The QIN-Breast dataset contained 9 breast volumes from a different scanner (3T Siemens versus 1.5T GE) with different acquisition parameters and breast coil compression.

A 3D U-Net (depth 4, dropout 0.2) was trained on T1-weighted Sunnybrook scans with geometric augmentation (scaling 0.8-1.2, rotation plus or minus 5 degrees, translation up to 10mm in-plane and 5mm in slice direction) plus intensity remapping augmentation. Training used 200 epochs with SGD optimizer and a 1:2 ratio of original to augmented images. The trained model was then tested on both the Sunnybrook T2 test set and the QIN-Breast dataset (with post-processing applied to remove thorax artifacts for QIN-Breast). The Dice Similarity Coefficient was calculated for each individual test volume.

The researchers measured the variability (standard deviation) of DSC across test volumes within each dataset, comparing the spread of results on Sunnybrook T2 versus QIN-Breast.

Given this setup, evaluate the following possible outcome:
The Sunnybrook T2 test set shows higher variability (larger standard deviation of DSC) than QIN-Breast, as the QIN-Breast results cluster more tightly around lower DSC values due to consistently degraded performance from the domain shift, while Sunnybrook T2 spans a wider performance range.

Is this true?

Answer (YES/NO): NO